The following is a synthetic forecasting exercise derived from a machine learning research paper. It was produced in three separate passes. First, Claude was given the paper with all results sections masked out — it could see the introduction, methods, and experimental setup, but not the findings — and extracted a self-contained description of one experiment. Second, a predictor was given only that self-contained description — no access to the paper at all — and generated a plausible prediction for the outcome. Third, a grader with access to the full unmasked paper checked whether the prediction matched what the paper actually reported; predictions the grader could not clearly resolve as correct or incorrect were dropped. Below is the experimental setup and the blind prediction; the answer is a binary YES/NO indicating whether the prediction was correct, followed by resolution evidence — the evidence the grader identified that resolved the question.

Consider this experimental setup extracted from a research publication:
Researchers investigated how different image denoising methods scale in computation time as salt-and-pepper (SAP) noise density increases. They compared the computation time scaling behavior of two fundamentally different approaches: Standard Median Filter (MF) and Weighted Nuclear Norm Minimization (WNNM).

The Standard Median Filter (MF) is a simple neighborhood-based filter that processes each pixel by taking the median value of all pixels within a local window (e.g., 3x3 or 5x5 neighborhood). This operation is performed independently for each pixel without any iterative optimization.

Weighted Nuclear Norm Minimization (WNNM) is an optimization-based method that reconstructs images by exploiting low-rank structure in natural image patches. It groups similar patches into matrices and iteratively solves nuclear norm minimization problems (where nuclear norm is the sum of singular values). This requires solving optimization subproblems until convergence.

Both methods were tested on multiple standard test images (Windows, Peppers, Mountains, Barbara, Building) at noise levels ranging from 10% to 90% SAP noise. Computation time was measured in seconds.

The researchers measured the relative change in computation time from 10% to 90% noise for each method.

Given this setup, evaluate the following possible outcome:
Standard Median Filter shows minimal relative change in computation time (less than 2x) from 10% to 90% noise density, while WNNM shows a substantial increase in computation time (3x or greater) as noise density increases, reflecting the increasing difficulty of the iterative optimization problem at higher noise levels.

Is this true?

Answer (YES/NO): YES